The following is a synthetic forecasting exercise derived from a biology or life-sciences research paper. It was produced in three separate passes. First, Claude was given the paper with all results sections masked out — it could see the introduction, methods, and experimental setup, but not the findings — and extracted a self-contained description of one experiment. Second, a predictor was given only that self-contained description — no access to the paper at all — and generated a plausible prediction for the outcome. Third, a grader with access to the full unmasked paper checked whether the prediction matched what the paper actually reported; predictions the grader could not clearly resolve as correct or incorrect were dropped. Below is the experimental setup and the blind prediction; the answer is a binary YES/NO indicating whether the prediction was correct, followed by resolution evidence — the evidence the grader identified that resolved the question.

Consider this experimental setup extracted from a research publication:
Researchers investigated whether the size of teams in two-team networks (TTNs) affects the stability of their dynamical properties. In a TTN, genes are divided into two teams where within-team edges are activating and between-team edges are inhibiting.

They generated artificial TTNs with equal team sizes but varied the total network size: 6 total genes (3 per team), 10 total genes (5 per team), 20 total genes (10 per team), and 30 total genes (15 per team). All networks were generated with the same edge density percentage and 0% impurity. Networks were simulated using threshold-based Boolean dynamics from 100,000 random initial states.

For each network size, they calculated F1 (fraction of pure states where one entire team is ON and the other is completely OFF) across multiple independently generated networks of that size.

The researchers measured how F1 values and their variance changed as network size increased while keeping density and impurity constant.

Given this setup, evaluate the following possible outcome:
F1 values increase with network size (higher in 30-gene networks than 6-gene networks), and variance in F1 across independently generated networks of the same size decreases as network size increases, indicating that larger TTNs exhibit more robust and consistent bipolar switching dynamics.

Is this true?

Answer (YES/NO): YES